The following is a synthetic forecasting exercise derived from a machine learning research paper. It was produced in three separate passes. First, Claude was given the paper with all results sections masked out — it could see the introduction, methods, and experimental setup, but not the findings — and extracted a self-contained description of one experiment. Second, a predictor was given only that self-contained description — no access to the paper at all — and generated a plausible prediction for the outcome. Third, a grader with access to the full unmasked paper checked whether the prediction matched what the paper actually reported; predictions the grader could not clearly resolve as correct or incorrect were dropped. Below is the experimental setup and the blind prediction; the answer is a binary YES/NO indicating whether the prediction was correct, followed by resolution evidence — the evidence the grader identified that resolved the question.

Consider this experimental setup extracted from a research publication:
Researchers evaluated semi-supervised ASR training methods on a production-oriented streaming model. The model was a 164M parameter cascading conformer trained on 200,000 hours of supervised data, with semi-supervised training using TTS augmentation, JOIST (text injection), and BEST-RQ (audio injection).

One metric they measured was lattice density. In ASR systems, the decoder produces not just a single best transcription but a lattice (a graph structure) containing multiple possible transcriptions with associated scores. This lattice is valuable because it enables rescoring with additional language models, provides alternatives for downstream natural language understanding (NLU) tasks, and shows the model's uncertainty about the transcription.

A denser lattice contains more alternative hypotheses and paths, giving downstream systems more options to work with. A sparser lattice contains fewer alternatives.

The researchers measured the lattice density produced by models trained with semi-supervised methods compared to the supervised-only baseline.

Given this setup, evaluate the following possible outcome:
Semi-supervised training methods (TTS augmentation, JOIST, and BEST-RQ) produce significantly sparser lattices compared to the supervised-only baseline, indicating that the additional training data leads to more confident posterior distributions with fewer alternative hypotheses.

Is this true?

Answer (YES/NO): NO